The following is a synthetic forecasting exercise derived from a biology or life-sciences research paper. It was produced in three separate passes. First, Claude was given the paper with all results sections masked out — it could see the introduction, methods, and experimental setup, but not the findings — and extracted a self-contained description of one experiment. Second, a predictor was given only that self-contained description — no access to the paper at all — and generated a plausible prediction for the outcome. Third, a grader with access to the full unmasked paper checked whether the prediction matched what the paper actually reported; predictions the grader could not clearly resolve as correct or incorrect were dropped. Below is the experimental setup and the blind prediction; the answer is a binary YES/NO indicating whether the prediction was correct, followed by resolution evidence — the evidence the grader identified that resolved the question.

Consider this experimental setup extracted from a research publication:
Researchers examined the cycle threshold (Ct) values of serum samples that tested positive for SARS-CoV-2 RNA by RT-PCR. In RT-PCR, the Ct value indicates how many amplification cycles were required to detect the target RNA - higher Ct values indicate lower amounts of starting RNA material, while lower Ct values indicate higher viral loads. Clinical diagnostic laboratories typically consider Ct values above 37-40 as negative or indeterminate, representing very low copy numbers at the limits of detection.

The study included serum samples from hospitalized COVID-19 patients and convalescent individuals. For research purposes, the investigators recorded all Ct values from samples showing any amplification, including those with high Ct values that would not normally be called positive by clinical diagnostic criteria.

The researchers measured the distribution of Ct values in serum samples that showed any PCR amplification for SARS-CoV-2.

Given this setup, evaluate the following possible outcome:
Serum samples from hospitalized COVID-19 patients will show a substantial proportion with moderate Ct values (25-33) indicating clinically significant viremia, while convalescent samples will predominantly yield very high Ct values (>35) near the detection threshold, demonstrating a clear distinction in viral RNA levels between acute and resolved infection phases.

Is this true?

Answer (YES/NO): NO